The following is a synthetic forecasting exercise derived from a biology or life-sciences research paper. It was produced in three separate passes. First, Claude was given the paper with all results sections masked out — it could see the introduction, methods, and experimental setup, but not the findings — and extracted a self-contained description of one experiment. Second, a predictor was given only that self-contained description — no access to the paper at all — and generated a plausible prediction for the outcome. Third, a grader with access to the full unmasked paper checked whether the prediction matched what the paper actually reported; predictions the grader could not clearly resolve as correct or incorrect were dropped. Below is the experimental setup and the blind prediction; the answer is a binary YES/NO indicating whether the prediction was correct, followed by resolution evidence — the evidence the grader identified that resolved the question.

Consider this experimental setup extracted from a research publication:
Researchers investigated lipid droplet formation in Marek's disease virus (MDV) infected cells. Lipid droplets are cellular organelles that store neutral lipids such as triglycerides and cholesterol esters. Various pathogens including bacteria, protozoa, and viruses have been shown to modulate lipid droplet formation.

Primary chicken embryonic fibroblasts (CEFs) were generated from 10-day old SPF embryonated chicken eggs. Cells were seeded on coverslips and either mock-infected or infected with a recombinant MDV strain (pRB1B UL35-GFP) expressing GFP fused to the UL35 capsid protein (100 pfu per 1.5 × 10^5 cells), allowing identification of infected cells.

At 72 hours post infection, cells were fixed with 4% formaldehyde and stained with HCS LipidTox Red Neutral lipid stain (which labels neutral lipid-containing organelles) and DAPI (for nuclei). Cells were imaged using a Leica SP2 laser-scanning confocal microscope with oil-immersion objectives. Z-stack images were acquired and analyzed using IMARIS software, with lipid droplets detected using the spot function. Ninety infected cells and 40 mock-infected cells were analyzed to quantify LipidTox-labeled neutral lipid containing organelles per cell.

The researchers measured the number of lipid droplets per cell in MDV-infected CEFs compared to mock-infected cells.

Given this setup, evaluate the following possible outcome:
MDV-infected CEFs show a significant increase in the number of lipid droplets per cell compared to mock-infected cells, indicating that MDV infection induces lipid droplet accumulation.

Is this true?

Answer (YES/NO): YES